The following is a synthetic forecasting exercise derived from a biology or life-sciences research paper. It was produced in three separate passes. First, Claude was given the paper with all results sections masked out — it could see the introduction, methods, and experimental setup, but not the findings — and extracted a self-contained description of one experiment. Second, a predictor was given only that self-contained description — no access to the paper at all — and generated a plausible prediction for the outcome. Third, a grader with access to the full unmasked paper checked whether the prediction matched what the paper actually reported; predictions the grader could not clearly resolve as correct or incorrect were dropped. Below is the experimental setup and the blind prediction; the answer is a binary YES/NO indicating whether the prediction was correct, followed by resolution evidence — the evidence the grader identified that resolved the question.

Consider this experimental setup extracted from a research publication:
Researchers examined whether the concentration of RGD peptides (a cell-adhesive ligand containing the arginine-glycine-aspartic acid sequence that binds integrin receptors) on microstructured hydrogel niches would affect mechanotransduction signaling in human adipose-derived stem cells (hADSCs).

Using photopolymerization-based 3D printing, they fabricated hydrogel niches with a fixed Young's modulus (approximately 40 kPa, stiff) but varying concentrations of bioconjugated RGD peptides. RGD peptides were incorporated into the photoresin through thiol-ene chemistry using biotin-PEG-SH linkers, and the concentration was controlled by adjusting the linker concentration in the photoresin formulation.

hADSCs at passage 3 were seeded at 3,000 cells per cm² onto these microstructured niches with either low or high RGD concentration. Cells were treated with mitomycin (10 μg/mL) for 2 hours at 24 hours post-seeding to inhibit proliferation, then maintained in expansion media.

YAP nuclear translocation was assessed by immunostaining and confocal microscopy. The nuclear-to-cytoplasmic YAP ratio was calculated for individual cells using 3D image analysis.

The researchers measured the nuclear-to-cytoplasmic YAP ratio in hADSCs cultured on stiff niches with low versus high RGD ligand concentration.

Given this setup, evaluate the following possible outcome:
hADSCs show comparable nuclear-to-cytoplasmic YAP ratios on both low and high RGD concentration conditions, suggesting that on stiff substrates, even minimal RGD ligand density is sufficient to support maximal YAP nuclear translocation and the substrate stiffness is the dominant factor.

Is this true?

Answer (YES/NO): NO